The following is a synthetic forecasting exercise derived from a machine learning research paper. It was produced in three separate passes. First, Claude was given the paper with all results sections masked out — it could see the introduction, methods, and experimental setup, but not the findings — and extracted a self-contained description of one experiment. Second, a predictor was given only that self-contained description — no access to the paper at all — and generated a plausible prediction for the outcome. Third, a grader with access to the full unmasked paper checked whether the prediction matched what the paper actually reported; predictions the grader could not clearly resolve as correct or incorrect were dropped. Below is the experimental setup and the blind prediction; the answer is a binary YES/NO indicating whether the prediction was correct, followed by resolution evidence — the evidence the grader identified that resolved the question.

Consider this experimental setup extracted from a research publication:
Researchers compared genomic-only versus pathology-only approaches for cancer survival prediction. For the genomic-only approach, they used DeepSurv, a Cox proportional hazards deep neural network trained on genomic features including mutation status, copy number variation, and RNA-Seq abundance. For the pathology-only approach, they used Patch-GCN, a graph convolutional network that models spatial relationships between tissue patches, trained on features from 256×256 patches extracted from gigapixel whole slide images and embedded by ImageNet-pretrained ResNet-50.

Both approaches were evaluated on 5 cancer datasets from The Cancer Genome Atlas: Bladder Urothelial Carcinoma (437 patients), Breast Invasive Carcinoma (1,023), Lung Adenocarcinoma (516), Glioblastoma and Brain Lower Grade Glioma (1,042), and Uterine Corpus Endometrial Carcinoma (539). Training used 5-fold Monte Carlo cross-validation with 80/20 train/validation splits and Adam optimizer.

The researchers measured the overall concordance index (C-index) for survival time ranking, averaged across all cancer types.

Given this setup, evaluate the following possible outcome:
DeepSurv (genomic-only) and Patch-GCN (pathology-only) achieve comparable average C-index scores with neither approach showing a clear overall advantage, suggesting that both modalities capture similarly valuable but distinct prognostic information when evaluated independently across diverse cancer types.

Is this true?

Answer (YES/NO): YES